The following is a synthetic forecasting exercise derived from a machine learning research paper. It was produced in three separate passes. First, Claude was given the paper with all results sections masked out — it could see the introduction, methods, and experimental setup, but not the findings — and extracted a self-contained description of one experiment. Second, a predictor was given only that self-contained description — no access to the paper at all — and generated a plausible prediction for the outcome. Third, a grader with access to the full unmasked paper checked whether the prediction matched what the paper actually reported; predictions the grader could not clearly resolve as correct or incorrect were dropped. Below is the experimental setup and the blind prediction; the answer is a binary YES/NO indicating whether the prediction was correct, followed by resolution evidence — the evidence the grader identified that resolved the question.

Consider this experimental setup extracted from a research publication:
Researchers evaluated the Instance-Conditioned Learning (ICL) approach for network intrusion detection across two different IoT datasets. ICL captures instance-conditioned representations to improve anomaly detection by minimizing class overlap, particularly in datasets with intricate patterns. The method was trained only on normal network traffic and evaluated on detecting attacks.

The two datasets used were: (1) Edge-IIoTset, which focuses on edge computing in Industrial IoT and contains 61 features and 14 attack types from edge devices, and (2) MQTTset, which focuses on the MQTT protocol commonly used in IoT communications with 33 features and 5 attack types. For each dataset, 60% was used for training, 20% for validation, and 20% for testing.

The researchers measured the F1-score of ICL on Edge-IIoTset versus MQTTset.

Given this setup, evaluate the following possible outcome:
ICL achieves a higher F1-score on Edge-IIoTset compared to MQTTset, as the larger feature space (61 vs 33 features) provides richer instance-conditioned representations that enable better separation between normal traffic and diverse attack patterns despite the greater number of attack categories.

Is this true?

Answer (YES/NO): NO